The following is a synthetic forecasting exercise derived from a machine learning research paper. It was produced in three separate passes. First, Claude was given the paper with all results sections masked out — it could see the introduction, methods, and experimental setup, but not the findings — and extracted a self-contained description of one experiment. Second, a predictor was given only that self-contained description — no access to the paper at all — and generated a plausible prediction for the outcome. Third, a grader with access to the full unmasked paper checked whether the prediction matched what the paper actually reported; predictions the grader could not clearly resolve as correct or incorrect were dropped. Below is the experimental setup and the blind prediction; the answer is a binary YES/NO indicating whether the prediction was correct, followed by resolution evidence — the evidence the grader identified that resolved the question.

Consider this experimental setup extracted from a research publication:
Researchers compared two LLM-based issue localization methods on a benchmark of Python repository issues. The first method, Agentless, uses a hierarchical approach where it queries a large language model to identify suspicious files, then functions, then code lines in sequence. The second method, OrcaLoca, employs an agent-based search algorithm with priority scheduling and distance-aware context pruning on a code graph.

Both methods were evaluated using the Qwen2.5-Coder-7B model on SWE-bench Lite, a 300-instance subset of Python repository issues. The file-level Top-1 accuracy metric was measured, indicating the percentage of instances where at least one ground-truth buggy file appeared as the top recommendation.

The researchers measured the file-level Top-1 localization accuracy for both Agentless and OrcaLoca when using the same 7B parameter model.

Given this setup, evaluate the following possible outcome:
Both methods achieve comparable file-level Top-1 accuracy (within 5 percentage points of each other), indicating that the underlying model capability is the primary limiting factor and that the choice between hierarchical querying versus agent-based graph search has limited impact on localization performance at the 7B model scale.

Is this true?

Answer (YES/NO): NO